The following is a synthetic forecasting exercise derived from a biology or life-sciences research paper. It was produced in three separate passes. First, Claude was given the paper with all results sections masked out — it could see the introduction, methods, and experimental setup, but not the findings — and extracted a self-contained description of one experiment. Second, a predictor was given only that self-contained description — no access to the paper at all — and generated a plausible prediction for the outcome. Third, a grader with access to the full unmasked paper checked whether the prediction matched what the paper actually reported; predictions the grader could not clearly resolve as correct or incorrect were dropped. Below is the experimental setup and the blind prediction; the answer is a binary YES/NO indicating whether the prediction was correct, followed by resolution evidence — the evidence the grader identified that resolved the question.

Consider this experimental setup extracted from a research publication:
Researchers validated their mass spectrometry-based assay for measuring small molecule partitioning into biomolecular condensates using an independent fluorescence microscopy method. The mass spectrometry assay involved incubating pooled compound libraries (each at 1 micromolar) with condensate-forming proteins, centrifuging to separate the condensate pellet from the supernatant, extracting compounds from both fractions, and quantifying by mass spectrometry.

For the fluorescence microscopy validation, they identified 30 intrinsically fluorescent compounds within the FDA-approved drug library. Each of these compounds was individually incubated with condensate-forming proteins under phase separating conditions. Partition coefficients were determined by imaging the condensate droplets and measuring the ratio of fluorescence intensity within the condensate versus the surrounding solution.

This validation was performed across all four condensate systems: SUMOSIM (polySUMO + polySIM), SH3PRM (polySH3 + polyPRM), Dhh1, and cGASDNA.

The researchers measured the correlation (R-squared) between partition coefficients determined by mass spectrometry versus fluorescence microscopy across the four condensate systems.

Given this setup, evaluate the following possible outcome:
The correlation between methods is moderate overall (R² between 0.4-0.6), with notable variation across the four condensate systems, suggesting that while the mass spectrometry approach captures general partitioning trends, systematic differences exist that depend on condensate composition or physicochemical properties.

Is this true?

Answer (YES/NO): NO